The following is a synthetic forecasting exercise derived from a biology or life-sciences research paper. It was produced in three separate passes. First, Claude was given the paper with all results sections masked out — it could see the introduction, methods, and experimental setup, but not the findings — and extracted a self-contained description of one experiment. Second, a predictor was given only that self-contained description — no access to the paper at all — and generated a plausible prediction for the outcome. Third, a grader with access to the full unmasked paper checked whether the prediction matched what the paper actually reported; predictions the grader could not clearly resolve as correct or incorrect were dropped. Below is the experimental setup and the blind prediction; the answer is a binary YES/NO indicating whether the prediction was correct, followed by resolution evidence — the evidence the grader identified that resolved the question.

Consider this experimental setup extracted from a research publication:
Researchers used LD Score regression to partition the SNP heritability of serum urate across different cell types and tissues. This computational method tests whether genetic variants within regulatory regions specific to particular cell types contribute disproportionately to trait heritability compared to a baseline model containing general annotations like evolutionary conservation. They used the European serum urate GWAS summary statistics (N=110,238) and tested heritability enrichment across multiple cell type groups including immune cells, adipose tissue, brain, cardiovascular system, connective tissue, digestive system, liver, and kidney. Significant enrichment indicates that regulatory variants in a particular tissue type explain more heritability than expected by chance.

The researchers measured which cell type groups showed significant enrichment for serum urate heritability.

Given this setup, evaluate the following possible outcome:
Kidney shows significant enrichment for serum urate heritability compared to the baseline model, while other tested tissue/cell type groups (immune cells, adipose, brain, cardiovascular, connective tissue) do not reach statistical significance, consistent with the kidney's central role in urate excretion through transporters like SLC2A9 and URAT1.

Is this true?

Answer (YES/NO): NO